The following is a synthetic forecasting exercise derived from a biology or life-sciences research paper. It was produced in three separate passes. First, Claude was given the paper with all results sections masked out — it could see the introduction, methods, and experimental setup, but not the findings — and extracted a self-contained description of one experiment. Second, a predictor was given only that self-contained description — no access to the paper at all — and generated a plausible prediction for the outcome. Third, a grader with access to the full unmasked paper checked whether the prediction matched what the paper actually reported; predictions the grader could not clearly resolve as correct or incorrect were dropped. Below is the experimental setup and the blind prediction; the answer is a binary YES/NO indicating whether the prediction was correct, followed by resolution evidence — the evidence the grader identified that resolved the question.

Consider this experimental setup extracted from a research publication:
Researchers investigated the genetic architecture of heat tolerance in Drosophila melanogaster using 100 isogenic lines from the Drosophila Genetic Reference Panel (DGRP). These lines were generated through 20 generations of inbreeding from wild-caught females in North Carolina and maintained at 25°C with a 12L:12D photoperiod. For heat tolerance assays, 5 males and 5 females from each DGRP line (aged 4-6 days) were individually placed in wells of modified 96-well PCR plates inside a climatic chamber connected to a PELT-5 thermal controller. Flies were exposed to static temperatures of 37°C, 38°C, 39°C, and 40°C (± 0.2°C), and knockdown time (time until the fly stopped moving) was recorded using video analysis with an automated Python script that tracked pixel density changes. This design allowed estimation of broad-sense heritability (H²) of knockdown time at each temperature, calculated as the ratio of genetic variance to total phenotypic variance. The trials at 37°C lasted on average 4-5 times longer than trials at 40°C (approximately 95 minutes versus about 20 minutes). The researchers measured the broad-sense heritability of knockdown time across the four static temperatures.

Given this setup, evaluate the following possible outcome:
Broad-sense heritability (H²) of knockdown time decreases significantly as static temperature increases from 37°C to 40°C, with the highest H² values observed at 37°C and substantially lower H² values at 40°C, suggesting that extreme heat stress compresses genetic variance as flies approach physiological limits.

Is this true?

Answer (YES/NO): NO